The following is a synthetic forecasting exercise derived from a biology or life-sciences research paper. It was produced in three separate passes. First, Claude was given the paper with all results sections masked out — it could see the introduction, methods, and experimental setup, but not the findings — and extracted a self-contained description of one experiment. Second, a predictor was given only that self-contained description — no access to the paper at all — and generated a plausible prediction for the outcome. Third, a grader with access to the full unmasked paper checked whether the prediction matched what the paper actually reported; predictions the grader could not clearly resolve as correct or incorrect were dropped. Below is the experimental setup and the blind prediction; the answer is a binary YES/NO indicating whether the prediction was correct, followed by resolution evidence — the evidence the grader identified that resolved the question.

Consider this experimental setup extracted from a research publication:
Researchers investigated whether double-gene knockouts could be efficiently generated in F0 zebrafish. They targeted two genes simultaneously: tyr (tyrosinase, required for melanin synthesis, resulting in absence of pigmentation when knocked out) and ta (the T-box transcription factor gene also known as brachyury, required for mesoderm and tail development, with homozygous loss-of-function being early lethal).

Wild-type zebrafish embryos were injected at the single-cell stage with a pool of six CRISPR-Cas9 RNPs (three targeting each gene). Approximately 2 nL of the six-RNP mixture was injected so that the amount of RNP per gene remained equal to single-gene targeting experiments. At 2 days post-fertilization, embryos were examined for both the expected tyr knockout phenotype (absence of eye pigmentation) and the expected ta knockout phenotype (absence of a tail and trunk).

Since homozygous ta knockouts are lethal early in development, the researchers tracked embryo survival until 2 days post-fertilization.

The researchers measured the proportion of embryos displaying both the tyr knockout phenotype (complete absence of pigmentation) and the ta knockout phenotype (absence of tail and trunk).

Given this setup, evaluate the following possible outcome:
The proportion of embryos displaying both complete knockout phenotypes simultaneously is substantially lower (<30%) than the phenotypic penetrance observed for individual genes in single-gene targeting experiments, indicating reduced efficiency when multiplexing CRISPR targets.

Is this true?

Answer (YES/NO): NO